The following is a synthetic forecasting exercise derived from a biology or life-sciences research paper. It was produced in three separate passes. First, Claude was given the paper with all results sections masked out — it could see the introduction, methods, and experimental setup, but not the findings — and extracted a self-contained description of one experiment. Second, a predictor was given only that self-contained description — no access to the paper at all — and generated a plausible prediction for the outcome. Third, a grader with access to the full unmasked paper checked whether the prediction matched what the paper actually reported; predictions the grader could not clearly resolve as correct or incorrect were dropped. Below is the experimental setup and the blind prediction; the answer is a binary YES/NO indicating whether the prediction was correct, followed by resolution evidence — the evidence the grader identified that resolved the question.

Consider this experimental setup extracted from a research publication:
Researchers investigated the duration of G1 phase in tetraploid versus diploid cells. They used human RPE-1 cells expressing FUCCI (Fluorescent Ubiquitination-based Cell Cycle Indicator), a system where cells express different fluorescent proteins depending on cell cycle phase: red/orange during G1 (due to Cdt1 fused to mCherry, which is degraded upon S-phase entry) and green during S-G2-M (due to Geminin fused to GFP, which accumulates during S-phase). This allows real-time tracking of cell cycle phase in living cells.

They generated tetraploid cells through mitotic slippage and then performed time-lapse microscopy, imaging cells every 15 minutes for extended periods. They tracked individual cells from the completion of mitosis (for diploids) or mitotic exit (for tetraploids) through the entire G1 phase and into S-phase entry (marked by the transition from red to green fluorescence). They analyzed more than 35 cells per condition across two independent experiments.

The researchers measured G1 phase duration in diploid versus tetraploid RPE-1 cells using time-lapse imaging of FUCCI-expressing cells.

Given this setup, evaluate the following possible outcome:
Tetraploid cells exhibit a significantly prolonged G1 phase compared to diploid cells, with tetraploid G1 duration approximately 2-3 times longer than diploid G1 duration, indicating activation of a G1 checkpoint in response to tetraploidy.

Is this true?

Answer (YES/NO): NO